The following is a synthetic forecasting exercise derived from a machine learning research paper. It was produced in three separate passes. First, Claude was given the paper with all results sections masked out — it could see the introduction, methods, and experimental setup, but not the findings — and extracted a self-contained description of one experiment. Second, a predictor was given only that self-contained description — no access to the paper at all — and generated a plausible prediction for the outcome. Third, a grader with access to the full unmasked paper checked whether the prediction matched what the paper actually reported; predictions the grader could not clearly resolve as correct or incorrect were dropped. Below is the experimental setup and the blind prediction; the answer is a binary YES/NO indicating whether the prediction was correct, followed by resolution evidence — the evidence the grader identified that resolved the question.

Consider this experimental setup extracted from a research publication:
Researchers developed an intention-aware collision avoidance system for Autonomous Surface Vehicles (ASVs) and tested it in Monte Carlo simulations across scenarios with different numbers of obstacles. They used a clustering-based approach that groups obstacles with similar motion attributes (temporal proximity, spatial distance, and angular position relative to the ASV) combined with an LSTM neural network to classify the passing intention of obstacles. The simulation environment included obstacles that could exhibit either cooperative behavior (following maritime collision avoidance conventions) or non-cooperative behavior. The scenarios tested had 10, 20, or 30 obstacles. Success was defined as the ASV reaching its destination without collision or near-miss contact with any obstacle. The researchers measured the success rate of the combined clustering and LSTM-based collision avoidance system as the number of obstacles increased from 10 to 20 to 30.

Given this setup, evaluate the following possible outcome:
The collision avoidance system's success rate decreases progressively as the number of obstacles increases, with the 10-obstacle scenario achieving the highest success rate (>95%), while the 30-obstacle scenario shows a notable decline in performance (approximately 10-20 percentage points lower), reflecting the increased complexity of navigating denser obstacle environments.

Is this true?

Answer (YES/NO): NO